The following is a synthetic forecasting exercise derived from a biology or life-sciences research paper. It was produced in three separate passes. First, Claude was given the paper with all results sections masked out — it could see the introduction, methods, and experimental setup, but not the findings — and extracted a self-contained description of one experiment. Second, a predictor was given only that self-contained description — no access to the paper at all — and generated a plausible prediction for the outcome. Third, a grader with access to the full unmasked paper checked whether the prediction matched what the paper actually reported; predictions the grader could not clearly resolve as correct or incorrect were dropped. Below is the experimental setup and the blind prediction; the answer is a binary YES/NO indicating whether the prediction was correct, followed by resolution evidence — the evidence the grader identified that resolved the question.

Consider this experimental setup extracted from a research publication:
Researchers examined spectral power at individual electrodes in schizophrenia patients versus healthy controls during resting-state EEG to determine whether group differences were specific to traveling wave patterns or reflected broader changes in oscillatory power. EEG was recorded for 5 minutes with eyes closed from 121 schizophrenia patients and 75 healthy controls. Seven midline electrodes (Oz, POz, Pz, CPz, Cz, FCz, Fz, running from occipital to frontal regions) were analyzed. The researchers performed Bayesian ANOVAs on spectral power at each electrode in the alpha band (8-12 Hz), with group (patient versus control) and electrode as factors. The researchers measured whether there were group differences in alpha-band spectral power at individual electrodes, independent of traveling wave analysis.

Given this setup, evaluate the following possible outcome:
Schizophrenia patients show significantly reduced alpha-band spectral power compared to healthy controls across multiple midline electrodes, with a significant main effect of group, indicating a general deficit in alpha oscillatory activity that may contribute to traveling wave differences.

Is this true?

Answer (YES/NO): NO